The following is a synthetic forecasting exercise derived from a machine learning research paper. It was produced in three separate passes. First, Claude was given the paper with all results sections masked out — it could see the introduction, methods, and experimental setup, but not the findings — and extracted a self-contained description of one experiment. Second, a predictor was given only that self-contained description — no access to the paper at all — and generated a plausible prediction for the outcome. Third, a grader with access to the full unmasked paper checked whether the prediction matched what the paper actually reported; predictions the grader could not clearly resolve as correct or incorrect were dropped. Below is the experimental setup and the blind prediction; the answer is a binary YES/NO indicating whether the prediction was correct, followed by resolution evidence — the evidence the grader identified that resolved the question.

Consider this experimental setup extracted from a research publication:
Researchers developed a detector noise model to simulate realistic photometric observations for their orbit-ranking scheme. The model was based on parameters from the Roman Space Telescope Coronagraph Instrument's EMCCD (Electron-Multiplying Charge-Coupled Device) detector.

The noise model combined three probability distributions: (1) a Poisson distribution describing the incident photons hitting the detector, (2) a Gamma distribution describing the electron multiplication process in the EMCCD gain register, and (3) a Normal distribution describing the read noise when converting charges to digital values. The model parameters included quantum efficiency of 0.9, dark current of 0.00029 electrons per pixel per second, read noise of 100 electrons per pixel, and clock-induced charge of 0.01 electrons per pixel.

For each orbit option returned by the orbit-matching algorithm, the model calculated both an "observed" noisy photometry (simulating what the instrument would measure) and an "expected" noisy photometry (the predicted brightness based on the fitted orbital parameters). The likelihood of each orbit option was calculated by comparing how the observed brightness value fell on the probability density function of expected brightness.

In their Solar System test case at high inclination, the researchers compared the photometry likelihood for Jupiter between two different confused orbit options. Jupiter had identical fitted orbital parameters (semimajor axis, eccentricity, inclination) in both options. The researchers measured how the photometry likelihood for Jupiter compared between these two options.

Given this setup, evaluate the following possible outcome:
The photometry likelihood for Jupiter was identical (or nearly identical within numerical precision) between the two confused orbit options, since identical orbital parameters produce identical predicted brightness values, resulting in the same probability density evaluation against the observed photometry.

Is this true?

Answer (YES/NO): NO